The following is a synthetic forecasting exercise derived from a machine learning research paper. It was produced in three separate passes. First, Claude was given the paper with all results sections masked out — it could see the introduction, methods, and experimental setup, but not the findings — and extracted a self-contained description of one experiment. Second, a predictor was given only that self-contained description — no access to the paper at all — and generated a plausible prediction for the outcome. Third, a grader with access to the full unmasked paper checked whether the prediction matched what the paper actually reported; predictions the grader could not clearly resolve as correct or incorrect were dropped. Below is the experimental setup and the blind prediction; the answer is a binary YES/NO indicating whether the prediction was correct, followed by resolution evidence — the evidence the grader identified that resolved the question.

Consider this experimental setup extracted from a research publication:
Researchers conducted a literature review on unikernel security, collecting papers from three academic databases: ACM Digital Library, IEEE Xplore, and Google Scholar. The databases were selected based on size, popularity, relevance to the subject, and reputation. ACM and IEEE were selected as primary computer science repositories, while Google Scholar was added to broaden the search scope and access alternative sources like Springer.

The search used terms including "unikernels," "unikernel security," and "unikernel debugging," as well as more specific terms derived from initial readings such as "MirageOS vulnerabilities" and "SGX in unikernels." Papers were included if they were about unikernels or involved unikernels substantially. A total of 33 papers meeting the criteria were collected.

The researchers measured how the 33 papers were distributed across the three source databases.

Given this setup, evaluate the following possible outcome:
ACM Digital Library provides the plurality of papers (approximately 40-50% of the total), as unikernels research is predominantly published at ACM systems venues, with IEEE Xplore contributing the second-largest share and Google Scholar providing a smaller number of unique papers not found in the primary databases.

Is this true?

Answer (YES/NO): YES